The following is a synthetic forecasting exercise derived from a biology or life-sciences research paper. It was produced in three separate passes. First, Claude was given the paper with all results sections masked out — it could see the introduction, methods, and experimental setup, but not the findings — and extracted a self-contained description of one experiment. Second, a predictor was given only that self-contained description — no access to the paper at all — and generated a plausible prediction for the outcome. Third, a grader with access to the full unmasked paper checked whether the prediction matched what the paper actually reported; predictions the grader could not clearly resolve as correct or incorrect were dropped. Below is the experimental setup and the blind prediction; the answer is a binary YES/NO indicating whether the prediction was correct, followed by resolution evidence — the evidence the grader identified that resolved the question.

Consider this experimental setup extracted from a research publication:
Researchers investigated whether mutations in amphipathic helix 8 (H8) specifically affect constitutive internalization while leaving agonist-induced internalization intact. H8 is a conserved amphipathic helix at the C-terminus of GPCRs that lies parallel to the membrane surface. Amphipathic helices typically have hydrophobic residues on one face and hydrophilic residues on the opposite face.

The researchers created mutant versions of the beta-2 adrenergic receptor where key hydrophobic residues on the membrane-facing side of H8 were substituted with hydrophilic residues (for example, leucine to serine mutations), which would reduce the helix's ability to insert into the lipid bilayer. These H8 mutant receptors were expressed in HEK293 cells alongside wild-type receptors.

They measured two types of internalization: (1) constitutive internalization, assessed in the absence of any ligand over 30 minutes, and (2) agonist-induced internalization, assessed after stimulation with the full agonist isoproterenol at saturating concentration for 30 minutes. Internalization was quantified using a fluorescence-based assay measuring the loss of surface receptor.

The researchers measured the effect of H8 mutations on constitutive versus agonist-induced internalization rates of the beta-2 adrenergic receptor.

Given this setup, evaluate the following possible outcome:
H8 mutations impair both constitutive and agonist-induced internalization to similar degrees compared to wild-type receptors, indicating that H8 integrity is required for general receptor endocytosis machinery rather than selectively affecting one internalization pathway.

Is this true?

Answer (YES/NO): NO